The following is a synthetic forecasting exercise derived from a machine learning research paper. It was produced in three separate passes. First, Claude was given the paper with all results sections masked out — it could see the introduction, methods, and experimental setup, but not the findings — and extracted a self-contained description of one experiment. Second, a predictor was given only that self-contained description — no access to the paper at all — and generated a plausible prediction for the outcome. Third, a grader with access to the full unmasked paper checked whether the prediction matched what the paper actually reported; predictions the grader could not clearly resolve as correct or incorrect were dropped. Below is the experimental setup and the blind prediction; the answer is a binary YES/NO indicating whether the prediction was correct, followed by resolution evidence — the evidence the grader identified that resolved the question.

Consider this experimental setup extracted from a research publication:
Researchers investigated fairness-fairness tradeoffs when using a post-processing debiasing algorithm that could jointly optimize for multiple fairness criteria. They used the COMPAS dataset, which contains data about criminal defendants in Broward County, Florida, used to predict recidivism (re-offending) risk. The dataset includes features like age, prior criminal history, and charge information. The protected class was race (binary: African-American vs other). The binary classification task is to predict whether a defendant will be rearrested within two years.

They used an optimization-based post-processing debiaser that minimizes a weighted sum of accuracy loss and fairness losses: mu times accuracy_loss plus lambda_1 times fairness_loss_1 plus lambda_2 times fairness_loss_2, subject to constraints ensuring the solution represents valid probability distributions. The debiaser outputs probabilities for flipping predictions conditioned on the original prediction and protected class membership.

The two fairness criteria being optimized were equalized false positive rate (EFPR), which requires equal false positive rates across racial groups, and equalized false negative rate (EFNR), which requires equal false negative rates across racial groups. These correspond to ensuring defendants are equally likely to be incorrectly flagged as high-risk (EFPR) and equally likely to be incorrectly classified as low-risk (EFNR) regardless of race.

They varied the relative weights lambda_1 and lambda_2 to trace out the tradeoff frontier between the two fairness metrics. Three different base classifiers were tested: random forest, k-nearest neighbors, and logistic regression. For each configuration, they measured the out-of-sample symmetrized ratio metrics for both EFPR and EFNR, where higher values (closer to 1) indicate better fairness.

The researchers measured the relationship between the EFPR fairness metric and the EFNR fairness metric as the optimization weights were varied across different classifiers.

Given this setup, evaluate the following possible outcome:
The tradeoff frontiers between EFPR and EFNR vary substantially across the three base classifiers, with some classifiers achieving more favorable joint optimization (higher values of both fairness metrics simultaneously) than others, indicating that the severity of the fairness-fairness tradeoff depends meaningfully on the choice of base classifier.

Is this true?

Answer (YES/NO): YES